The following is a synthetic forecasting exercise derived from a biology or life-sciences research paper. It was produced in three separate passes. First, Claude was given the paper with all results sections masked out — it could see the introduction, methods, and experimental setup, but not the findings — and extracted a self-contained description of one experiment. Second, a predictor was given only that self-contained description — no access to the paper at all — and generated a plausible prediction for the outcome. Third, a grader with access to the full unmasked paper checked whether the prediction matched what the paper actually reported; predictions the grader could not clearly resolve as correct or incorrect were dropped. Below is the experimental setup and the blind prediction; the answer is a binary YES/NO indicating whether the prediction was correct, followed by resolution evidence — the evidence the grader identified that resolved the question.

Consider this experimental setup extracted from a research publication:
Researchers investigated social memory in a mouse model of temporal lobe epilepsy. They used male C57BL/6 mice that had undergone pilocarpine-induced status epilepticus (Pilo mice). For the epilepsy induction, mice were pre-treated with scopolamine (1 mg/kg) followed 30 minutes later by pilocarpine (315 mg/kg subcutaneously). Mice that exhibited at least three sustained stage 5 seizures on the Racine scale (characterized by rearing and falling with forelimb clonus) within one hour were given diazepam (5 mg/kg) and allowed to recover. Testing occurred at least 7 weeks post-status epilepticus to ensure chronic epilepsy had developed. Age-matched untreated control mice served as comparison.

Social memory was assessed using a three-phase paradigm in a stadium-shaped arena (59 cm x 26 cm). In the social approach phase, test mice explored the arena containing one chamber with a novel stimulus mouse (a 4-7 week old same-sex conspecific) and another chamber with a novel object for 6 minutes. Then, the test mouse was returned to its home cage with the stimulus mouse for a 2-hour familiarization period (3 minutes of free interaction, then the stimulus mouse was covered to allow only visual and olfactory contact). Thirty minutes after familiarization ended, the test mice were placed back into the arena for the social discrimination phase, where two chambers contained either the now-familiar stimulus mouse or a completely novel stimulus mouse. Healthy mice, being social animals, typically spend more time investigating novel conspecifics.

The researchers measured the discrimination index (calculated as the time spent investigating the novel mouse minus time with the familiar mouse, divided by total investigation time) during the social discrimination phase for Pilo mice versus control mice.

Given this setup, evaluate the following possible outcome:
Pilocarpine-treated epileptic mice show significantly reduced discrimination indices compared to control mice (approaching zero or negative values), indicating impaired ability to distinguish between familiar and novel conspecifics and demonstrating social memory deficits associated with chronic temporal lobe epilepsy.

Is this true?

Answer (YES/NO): YES